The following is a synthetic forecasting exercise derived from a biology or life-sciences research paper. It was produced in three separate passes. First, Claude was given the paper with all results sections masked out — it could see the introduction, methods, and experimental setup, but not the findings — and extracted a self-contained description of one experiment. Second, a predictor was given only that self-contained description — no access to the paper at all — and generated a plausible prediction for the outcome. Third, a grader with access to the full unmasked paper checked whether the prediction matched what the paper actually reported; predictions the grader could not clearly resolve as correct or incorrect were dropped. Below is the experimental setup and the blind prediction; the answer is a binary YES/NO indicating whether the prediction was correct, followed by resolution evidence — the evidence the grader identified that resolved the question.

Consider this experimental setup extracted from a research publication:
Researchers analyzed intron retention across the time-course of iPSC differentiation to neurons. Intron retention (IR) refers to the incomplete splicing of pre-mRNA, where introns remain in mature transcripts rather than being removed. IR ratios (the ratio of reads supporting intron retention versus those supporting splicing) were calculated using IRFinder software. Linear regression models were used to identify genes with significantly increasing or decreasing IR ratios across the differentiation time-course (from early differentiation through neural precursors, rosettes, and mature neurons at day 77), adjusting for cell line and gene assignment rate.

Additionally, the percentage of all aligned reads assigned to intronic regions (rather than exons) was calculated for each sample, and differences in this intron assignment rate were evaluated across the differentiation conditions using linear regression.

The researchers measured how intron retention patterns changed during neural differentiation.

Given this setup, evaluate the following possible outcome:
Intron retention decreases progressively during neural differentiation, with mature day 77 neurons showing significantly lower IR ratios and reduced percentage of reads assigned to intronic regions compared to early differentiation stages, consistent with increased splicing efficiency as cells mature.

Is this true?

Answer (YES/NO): NO